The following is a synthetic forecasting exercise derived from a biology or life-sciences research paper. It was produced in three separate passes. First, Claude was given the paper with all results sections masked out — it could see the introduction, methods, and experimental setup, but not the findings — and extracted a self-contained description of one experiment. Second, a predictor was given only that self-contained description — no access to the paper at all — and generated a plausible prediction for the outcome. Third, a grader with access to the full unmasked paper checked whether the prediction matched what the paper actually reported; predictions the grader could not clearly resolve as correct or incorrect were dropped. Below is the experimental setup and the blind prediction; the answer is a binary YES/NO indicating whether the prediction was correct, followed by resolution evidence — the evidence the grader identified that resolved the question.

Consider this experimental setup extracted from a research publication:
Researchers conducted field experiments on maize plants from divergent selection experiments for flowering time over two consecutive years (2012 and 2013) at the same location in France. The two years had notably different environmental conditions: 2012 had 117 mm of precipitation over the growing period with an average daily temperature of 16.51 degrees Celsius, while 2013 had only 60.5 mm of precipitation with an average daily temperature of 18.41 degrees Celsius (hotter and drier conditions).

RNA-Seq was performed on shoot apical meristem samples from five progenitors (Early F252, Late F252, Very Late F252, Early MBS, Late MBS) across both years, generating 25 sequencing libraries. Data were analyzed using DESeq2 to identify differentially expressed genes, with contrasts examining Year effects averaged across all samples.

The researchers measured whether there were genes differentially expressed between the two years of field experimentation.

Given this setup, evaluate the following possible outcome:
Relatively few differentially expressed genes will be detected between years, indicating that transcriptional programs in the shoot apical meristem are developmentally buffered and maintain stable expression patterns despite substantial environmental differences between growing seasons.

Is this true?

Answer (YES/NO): YES